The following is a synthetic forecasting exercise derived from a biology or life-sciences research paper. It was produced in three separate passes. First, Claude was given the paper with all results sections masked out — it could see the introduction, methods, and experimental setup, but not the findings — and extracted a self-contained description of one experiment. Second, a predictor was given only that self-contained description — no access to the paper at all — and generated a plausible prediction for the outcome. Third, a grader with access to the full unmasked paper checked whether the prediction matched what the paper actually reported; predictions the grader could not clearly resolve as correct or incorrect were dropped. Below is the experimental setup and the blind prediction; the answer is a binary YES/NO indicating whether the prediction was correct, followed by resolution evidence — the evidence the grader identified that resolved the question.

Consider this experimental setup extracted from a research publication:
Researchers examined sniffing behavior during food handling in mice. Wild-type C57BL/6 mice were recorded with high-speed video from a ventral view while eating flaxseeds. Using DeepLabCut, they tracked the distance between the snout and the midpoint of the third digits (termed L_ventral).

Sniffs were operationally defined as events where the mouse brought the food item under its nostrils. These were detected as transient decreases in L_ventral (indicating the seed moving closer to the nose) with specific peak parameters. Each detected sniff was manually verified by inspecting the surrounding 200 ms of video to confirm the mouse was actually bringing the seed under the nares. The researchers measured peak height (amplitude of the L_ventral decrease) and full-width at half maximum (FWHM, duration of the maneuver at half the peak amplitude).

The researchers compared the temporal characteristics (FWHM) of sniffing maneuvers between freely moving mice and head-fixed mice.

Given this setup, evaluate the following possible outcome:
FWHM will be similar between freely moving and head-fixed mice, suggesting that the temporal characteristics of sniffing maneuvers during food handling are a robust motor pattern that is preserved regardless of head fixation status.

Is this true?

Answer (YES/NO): YES